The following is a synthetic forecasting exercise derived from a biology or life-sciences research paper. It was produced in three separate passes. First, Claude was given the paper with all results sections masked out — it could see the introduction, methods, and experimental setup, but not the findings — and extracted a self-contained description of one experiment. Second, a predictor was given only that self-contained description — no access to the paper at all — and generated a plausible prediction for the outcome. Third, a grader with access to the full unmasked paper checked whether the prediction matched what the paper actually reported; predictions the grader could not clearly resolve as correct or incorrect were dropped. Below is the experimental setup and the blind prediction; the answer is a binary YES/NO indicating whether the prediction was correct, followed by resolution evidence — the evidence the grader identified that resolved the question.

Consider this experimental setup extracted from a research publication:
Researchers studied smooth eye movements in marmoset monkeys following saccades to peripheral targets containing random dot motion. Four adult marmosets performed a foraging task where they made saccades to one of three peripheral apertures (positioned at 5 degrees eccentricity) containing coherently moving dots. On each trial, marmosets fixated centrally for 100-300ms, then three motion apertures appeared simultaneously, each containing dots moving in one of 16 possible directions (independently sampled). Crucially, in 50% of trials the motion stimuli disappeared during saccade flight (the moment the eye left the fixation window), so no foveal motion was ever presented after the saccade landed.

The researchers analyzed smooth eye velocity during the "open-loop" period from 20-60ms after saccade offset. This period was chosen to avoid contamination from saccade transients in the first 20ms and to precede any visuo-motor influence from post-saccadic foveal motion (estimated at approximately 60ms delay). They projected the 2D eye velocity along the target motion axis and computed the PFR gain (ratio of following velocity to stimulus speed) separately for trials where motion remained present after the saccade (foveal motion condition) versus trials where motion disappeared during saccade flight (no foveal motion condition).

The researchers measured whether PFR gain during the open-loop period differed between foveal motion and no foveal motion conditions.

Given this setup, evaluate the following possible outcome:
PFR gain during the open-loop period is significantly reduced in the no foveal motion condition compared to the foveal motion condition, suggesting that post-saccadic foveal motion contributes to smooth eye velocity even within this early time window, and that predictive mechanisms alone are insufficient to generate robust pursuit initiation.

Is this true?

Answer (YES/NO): NO